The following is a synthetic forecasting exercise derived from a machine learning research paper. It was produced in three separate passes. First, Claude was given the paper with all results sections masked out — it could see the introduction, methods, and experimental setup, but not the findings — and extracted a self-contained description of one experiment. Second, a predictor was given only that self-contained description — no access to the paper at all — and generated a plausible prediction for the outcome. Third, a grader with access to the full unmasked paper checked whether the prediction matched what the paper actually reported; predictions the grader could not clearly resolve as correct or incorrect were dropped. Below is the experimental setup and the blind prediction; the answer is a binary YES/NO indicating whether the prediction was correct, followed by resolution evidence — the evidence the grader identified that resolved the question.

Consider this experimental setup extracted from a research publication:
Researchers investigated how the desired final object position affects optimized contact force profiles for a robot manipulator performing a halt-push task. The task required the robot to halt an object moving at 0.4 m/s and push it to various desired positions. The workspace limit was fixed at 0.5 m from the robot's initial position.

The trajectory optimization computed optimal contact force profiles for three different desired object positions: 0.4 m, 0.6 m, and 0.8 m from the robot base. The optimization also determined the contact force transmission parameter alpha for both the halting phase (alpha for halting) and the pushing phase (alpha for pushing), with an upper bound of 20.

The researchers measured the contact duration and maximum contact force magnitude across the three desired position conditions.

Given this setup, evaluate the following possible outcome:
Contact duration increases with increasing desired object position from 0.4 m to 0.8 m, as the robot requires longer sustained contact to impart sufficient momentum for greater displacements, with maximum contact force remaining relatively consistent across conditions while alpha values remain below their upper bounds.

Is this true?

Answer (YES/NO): NO